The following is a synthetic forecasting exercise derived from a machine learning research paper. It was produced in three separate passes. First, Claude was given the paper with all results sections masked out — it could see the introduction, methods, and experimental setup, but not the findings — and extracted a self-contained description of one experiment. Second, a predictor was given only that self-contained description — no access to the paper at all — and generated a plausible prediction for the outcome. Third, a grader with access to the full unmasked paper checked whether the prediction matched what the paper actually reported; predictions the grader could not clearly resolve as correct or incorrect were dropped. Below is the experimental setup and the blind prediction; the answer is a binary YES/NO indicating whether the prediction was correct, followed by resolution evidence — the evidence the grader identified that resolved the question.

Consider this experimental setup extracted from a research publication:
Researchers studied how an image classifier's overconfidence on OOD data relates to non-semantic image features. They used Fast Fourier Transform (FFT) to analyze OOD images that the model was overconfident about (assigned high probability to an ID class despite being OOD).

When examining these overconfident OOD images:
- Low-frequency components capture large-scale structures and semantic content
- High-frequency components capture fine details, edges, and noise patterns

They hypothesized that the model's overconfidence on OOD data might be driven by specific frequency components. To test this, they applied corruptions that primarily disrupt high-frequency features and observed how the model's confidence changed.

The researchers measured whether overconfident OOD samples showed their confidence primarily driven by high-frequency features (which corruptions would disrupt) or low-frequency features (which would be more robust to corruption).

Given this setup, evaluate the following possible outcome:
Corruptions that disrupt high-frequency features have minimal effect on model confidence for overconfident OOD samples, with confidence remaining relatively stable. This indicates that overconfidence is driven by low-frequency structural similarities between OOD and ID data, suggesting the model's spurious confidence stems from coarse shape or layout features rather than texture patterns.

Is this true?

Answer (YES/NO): NO